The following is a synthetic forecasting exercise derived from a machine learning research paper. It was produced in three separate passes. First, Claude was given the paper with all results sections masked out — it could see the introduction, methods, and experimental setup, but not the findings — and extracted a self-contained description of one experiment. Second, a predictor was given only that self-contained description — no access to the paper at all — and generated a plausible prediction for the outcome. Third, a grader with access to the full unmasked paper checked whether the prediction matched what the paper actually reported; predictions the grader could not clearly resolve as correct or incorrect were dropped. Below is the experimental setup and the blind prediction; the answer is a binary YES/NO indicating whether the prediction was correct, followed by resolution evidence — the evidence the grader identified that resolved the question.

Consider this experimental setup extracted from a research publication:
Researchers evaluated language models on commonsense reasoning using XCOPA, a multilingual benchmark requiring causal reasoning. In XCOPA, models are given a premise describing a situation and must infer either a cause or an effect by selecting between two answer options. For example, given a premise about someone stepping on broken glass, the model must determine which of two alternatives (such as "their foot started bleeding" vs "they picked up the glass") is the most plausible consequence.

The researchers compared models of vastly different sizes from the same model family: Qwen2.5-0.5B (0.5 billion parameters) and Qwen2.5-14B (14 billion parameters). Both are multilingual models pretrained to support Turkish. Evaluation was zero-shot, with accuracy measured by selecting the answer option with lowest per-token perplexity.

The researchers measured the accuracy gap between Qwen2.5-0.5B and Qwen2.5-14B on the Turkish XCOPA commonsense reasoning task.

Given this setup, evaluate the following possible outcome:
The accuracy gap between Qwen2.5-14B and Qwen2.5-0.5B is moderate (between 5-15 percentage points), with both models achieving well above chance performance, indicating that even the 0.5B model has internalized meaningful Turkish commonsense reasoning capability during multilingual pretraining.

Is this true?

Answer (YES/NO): NO